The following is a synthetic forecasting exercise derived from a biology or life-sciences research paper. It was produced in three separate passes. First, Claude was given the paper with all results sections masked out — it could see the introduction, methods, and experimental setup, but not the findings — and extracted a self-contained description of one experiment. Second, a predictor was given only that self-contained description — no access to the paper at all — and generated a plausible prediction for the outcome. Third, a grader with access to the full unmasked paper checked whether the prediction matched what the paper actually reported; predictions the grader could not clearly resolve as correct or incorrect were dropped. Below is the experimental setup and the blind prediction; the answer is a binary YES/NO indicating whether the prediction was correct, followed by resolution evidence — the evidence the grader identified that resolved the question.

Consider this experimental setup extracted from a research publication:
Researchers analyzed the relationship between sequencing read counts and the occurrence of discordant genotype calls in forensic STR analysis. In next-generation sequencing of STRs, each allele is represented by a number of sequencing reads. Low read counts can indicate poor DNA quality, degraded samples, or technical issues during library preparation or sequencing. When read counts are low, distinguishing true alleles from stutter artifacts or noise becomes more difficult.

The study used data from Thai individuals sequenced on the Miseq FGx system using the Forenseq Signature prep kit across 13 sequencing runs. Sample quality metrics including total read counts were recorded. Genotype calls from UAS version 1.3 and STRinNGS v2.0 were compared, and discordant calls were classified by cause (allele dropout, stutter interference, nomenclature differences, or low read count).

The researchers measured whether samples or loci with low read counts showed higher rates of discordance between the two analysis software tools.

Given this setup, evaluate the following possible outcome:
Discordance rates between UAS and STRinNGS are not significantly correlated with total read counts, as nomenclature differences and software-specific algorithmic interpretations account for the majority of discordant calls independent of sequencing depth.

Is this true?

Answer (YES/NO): NO